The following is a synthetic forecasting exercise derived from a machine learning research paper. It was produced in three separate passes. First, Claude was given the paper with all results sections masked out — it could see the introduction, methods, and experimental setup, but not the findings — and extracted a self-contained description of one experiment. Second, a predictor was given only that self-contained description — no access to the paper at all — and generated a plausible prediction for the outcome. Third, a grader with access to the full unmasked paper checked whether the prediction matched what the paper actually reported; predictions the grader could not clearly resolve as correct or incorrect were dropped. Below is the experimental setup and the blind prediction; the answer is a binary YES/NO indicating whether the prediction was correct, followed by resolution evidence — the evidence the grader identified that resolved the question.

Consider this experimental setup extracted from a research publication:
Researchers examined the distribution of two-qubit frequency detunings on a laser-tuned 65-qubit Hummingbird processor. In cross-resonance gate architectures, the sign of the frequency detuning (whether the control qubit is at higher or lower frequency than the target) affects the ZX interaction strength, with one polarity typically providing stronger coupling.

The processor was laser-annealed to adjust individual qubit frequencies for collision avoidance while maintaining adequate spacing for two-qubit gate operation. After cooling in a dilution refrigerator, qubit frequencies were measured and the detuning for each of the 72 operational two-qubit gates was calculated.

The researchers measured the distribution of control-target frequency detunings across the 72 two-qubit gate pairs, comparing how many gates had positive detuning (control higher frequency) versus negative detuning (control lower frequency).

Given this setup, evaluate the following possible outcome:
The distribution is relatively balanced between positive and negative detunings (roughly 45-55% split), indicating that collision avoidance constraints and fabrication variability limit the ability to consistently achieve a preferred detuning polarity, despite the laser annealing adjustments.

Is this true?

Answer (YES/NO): NO